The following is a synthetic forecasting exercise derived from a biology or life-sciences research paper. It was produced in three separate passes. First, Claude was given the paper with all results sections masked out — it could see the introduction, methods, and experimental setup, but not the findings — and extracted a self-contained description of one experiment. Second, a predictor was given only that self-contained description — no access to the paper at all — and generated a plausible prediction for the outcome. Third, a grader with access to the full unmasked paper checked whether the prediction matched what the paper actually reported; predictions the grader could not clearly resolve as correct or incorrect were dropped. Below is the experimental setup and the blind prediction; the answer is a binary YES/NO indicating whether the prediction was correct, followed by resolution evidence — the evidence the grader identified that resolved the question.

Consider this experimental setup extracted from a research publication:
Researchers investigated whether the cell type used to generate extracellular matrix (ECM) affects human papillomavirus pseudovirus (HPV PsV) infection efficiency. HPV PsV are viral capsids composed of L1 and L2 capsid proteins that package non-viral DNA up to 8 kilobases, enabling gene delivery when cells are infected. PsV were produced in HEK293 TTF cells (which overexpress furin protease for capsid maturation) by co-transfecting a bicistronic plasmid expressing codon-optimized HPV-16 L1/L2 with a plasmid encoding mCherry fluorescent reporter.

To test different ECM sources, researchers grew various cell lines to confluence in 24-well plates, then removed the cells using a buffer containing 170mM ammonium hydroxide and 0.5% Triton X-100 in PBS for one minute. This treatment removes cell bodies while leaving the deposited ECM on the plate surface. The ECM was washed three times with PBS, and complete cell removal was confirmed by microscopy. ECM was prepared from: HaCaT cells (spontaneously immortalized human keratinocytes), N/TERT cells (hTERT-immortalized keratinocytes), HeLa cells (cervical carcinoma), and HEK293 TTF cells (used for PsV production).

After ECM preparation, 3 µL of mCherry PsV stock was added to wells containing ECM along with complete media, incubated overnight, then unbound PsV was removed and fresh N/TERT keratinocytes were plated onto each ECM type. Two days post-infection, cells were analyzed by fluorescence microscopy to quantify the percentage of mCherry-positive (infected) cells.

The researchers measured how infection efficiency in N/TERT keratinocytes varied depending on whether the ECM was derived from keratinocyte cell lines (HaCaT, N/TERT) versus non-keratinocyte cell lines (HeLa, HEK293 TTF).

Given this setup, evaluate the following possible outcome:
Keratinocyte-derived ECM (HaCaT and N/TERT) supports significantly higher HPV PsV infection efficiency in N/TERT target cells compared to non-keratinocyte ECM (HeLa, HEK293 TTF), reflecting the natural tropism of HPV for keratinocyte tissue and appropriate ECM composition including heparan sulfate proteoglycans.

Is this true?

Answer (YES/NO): YES